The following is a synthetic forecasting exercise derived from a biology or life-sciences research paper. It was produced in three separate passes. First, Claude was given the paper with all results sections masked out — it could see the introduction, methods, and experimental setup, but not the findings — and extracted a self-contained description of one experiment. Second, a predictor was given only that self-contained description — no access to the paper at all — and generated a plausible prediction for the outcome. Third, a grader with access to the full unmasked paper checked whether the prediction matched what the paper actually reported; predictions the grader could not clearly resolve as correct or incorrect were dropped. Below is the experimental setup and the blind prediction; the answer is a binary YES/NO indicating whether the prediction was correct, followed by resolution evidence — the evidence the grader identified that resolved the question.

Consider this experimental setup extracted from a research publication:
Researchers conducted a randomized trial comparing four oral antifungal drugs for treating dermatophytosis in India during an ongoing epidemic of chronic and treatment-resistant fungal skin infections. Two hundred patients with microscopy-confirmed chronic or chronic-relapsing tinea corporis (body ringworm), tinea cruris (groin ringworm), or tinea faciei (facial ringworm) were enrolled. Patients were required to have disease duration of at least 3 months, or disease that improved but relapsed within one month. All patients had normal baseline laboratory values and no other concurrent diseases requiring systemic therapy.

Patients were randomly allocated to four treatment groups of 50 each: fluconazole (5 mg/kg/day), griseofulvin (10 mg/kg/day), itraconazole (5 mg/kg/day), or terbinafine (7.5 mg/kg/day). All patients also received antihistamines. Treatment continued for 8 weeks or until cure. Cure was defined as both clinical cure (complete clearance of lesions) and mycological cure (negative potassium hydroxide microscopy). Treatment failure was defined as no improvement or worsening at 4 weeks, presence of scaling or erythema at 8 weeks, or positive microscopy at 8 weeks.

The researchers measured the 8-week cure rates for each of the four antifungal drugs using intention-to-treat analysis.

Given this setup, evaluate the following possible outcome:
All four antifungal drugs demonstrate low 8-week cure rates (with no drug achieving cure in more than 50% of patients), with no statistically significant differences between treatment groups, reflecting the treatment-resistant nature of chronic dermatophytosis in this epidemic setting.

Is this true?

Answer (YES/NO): NO